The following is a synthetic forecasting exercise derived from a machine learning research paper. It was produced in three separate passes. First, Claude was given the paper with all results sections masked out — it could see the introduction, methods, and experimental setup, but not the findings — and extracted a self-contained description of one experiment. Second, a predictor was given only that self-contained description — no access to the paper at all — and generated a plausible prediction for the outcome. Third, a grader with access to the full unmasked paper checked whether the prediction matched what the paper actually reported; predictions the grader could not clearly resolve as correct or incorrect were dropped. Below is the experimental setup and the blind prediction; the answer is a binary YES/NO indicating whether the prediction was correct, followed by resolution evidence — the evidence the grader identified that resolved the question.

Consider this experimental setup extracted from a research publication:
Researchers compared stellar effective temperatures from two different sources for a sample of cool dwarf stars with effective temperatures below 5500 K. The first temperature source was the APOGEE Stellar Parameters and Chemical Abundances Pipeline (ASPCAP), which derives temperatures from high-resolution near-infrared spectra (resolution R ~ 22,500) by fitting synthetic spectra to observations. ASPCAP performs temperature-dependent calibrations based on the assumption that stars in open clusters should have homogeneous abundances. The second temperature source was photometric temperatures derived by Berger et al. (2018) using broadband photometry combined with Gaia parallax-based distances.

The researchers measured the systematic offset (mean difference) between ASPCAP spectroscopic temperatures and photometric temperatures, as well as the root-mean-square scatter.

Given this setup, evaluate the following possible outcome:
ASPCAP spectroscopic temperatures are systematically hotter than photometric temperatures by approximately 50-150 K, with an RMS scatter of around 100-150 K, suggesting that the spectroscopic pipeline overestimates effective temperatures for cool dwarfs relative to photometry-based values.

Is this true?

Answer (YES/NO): NO